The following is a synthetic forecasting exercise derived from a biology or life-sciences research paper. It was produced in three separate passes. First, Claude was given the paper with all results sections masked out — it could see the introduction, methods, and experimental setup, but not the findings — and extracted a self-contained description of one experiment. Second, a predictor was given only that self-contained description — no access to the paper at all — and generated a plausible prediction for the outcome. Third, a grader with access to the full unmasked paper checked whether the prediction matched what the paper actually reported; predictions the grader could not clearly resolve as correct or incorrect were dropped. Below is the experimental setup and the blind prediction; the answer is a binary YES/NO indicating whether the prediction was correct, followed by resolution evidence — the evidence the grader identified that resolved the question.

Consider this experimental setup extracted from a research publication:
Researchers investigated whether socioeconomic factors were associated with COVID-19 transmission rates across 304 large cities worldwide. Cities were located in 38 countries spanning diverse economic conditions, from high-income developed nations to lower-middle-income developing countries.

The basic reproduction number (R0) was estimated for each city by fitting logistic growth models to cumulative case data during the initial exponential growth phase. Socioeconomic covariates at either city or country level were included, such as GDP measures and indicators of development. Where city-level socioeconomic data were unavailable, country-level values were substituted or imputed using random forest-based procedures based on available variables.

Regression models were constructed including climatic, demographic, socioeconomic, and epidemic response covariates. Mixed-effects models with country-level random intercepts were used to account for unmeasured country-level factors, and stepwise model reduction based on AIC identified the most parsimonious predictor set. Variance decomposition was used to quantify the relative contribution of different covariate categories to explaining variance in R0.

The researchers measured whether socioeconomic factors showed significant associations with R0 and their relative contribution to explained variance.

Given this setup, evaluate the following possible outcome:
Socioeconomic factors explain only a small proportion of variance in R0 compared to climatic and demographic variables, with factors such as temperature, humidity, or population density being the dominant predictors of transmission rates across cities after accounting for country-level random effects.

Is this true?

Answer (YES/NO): NO